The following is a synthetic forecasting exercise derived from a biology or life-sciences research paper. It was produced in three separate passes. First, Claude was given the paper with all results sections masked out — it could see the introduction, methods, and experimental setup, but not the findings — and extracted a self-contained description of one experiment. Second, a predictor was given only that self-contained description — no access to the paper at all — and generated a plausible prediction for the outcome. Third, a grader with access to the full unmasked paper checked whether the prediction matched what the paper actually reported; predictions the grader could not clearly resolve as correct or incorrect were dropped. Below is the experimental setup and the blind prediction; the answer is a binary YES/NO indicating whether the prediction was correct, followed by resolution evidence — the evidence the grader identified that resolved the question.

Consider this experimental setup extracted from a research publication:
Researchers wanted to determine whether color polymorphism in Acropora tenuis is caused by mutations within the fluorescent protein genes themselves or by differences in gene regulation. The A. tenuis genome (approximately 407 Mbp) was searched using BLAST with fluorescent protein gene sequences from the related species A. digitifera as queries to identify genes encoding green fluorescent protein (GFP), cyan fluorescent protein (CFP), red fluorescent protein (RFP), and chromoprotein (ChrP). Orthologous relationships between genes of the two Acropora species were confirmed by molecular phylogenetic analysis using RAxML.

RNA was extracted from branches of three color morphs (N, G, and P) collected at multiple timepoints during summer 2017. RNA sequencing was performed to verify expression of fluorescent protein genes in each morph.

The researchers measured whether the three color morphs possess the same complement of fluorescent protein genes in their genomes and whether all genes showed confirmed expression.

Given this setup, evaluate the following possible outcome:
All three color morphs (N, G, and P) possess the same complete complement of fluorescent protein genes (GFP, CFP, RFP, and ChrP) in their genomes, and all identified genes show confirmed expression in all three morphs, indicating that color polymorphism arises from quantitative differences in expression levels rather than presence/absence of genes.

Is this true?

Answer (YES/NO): YES